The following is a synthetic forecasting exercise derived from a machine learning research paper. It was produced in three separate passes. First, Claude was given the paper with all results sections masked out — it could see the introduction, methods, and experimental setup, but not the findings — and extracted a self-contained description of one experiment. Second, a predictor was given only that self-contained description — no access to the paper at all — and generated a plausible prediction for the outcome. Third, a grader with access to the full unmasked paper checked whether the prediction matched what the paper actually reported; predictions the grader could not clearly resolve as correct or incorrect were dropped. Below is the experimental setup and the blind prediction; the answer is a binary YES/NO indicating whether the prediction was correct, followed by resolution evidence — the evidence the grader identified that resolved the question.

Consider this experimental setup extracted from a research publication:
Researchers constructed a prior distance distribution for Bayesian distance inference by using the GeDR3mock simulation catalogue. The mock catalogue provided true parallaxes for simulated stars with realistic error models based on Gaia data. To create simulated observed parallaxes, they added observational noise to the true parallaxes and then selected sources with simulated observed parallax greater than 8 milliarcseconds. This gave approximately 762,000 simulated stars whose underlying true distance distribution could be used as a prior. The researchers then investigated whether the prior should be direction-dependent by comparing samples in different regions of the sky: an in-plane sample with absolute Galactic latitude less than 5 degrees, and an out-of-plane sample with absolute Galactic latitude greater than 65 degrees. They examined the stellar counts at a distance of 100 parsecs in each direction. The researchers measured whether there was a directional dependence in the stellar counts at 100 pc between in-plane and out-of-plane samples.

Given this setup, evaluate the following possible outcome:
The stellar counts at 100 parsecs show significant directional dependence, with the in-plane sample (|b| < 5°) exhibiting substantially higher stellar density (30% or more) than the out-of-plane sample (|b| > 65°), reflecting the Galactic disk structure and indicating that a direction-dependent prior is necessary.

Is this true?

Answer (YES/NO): NO